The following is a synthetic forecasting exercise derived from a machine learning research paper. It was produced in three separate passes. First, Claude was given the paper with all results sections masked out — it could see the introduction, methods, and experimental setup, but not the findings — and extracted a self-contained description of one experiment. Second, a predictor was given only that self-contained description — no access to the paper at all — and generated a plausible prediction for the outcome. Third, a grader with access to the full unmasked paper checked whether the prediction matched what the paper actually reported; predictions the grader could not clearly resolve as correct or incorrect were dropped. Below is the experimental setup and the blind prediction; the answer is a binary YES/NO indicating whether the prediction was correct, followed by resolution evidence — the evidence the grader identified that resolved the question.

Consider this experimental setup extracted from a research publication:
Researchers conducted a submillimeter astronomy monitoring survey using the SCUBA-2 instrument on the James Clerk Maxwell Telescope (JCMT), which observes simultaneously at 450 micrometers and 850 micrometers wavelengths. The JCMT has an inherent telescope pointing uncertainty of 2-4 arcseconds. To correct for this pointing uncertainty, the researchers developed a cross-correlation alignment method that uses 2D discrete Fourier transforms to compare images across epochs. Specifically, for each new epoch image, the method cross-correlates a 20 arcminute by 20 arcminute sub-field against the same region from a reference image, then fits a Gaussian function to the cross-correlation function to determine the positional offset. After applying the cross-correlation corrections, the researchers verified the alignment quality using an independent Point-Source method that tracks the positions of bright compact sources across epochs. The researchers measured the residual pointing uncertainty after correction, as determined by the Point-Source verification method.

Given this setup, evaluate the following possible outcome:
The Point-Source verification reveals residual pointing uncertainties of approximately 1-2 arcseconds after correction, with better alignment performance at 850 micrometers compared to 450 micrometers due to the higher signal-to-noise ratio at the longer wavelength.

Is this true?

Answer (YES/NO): NO